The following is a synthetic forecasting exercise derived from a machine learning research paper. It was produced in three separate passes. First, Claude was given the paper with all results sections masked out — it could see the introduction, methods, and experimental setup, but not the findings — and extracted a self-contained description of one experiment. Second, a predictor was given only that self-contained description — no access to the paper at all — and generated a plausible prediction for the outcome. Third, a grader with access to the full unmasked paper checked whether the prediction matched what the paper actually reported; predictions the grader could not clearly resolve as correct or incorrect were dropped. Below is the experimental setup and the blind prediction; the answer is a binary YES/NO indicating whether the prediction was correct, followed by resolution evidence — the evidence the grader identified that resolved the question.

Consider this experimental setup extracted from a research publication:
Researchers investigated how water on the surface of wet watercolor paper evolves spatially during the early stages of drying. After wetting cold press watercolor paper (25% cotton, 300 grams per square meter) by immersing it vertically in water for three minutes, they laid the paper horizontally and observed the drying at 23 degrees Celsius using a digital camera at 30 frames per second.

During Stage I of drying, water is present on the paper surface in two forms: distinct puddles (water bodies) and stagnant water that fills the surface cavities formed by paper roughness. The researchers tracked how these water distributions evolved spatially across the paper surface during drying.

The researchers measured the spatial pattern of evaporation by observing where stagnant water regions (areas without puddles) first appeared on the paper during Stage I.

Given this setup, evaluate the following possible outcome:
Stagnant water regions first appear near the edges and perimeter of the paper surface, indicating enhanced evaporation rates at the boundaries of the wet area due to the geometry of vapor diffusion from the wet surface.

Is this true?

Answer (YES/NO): YES